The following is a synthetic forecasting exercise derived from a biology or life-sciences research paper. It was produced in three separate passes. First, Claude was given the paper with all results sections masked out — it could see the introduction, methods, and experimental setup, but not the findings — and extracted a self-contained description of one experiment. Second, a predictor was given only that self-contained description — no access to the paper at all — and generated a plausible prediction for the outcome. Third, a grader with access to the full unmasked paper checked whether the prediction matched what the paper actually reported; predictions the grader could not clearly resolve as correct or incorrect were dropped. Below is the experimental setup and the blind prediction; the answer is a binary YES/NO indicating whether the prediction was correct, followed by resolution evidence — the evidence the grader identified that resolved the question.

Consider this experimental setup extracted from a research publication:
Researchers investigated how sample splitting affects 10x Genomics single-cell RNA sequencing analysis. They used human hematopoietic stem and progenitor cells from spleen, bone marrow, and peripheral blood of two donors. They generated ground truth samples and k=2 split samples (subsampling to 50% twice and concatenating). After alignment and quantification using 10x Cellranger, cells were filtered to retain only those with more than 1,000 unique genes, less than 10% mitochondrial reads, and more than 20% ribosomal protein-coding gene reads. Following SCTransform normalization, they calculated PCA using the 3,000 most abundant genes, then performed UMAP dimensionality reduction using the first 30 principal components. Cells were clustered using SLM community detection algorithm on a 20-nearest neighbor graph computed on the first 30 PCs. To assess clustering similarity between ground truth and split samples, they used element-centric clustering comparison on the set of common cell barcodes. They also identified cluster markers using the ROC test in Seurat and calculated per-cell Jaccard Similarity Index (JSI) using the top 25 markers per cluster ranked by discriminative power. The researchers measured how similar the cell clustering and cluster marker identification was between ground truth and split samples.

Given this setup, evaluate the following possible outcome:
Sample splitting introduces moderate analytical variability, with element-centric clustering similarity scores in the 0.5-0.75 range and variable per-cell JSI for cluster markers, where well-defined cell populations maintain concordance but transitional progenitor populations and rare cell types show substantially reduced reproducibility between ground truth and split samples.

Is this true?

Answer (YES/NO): NO